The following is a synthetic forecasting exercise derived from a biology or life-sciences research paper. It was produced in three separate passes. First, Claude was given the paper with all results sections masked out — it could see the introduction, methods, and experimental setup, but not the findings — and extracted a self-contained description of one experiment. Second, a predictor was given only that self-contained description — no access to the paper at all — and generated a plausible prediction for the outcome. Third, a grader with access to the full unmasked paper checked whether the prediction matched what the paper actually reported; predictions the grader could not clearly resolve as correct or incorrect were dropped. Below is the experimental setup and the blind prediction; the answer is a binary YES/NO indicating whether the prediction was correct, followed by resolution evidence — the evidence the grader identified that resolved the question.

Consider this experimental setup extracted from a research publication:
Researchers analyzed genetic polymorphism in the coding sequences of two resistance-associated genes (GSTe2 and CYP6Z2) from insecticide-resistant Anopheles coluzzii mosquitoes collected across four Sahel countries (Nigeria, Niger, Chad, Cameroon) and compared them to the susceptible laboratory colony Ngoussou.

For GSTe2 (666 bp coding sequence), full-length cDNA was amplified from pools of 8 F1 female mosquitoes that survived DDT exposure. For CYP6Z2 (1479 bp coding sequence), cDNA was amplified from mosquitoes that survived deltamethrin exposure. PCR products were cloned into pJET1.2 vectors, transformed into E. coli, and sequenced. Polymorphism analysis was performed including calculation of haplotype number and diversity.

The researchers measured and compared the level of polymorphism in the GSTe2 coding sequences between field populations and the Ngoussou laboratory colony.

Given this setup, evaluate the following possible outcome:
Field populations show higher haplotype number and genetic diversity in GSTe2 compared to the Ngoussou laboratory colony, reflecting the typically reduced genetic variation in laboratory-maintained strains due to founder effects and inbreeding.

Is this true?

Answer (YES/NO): NO